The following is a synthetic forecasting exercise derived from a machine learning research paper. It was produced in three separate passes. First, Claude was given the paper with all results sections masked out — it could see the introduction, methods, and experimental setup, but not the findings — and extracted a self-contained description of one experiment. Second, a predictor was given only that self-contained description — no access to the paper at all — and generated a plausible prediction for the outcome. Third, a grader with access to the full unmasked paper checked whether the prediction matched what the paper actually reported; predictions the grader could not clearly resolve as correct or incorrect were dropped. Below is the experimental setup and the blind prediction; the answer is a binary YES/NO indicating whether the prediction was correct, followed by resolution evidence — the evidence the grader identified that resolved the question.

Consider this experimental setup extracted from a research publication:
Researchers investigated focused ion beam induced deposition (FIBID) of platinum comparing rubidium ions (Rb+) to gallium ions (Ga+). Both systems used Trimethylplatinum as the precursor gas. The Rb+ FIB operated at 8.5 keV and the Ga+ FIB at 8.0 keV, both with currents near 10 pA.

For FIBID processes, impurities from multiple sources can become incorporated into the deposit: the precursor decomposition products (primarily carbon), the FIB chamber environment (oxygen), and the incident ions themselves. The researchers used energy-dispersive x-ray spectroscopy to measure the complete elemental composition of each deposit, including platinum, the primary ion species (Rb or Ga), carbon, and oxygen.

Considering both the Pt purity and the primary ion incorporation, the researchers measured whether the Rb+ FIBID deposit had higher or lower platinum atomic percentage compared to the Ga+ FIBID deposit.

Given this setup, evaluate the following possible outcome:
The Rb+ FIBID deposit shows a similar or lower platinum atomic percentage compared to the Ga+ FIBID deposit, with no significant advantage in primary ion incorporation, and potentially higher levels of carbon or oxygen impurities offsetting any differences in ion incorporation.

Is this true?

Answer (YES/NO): NO